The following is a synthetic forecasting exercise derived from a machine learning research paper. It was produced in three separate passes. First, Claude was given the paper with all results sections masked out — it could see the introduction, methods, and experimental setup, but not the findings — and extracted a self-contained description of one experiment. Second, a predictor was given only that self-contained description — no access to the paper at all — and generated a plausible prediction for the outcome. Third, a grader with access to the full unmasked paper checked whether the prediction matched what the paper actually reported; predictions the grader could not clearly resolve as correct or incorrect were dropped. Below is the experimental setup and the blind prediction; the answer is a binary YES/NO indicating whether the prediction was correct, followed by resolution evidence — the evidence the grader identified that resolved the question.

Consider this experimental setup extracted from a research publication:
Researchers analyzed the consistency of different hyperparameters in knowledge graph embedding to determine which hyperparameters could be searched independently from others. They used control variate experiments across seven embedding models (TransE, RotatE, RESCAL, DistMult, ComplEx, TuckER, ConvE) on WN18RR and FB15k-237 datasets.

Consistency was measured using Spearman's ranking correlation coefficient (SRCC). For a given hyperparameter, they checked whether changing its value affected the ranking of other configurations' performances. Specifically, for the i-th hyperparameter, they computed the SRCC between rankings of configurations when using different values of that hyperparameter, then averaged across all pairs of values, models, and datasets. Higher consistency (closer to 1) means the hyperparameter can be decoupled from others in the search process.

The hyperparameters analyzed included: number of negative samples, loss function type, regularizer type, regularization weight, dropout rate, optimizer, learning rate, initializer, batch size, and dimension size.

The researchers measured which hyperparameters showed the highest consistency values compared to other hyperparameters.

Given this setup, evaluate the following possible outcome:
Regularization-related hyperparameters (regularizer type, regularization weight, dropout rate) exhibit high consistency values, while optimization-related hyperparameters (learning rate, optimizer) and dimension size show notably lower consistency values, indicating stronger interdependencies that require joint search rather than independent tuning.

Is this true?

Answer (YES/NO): NO